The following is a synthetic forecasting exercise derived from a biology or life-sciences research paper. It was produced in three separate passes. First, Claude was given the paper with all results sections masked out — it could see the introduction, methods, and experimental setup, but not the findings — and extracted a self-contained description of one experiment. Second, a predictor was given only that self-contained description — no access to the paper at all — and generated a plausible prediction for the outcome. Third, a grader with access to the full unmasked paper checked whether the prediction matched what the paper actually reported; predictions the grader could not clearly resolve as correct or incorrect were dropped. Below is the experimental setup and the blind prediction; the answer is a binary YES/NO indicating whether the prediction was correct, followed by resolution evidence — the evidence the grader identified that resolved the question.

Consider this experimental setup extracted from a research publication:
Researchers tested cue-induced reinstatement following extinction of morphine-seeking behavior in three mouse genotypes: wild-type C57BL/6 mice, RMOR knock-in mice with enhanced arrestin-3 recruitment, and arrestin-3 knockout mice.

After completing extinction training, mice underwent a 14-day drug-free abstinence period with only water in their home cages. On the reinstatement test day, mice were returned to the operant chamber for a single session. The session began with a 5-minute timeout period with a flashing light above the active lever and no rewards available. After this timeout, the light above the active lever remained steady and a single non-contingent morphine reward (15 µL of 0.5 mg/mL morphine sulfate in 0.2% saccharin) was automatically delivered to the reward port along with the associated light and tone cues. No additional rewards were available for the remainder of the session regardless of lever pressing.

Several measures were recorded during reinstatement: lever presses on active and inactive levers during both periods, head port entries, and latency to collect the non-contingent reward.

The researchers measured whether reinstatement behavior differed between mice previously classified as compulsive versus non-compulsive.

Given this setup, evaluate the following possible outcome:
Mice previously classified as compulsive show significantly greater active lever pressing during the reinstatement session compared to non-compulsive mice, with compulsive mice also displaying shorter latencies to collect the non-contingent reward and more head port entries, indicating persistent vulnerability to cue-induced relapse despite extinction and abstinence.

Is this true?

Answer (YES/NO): NO